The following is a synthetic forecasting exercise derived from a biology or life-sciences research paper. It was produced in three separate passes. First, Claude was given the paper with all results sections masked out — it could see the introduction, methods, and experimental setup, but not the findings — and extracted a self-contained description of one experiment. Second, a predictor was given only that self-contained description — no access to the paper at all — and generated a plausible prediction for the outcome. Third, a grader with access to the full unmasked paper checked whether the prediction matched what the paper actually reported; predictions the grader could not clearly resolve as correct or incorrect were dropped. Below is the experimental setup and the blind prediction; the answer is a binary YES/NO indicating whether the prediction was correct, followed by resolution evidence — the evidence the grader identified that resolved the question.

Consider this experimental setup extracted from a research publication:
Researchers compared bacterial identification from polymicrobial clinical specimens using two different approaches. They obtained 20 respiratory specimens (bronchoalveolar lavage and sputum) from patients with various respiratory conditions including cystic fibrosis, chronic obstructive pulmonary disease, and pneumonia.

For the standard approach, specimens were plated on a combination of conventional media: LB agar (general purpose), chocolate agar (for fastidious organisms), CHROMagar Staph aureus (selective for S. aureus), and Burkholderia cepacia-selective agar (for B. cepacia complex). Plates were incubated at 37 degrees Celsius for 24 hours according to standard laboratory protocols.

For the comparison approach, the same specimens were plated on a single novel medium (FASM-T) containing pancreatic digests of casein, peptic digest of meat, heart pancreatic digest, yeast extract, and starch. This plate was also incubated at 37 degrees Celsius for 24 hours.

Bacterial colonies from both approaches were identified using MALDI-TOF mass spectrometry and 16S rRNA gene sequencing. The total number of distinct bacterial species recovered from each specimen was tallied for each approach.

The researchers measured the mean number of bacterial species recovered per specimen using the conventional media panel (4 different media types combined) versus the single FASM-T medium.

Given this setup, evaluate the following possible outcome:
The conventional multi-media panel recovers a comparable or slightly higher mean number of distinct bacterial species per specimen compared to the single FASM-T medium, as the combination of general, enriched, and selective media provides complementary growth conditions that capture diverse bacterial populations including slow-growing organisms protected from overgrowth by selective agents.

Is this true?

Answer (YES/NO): NO